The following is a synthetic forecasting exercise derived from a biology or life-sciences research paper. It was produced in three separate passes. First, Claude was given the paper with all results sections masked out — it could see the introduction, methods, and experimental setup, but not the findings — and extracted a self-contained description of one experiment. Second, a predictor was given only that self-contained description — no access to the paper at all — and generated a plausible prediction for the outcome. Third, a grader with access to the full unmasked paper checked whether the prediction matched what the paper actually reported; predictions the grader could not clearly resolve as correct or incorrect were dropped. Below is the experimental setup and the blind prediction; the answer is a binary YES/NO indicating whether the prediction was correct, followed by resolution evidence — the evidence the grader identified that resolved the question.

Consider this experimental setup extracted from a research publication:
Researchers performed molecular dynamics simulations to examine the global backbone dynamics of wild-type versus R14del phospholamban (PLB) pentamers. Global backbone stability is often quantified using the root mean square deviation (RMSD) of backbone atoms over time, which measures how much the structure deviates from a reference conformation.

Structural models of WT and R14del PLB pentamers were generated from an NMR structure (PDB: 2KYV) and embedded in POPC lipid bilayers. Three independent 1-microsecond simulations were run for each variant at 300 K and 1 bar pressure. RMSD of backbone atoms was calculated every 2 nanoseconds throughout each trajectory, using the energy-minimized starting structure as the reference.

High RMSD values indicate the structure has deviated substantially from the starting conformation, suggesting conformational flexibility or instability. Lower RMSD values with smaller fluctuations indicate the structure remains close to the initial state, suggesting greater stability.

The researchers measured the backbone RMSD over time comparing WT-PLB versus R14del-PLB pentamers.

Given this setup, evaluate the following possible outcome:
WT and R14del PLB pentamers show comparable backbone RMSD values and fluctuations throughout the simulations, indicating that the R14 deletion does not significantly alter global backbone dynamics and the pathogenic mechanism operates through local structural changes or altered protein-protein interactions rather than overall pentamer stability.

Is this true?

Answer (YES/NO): YES